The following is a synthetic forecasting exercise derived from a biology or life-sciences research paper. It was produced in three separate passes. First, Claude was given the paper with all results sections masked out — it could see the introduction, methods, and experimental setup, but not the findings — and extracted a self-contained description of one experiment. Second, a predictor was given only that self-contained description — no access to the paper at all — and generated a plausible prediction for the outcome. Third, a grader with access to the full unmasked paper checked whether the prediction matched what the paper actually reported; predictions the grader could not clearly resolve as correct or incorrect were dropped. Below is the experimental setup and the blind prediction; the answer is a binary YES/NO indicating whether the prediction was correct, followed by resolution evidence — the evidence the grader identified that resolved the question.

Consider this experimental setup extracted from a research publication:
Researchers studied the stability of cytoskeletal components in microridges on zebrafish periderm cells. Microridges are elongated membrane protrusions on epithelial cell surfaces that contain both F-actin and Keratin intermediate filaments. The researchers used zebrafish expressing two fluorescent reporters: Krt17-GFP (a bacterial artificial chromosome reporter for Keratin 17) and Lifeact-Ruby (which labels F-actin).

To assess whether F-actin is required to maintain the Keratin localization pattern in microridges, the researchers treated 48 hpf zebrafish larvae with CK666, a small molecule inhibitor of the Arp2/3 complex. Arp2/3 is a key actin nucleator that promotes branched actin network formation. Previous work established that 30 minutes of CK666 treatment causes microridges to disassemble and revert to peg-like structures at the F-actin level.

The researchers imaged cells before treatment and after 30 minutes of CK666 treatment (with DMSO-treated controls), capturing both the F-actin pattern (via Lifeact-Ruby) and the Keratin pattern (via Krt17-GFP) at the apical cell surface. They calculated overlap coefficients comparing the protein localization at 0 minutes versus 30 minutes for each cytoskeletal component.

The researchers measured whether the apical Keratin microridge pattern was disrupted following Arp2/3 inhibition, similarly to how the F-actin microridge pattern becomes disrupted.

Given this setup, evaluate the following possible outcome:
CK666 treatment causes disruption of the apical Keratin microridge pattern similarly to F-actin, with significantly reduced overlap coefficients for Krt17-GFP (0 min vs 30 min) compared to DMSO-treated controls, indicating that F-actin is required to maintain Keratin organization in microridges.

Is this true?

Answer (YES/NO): NO